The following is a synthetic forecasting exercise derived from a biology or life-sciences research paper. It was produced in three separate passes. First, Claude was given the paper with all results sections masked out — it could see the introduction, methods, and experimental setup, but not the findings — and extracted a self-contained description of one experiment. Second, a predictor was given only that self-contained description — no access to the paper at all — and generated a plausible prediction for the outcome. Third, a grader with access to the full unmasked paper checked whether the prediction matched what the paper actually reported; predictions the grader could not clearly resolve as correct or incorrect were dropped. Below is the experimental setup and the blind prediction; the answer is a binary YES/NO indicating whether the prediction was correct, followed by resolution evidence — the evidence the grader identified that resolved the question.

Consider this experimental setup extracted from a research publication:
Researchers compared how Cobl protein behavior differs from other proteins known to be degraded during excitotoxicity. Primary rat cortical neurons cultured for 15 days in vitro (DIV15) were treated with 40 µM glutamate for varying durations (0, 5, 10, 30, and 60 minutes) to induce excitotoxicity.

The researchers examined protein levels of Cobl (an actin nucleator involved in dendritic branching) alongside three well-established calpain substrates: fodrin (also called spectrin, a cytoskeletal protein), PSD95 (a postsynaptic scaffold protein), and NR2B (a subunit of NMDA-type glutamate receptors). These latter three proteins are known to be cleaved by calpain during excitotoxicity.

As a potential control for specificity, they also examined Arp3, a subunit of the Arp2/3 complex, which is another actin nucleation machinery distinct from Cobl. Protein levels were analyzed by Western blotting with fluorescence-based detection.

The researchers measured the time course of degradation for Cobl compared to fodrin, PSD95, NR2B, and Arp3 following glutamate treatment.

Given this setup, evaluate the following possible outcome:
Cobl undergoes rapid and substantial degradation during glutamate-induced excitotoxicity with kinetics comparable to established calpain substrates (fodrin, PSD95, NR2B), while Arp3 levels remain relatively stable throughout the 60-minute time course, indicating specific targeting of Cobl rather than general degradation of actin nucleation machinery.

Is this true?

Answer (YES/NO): NO